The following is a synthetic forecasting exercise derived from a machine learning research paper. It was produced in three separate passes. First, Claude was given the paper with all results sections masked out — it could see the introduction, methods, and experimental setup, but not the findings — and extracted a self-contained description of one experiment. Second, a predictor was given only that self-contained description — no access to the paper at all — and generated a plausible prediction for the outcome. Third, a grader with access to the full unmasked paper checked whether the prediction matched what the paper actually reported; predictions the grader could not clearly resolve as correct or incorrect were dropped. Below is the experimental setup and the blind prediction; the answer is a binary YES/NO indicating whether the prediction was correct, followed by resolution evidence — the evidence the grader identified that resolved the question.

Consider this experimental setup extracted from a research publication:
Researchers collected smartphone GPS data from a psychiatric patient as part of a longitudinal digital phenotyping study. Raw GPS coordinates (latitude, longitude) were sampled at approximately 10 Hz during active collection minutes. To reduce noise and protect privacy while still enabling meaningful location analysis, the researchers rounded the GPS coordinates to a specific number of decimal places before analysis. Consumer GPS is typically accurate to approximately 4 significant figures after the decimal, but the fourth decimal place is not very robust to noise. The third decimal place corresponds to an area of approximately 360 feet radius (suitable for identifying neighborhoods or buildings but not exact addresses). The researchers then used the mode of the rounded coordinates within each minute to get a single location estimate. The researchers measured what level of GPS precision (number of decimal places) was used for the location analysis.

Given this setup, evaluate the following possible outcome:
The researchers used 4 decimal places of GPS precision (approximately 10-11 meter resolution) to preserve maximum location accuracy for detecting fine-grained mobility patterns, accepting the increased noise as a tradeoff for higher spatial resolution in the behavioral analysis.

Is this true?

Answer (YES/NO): NO